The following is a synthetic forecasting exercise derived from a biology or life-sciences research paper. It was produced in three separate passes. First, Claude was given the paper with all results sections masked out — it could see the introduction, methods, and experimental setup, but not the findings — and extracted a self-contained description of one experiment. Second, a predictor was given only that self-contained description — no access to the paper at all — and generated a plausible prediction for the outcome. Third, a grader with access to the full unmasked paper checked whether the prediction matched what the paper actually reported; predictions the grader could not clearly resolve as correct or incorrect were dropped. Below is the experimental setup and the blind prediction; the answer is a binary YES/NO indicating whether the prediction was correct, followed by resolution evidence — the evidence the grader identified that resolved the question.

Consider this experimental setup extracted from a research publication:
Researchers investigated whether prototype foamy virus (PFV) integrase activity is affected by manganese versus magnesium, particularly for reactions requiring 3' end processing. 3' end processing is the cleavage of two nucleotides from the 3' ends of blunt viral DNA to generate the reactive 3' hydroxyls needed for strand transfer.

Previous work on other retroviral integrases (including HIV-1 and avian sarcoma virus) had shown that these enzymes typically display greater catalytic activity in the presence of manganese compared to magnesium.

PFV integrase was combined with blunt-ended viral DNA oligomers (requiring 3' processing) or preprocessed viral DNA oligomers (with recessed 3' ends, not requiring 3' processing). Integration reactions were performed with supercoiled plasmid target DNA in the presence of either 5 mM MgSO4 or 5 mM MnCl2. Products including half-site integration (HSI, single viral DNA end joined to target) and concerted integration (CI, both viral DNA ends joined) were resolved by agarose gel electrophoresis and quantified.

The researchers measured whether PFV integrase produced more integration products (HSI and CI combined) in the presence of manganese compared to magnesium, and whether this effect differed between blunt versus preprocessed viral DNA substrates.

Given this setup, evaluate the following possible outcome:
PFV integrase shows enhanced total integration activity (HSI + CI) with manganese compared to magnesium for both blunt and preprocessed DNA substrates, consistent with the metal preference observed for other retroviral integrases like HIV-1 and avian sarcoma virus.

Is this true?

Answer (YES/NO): NO